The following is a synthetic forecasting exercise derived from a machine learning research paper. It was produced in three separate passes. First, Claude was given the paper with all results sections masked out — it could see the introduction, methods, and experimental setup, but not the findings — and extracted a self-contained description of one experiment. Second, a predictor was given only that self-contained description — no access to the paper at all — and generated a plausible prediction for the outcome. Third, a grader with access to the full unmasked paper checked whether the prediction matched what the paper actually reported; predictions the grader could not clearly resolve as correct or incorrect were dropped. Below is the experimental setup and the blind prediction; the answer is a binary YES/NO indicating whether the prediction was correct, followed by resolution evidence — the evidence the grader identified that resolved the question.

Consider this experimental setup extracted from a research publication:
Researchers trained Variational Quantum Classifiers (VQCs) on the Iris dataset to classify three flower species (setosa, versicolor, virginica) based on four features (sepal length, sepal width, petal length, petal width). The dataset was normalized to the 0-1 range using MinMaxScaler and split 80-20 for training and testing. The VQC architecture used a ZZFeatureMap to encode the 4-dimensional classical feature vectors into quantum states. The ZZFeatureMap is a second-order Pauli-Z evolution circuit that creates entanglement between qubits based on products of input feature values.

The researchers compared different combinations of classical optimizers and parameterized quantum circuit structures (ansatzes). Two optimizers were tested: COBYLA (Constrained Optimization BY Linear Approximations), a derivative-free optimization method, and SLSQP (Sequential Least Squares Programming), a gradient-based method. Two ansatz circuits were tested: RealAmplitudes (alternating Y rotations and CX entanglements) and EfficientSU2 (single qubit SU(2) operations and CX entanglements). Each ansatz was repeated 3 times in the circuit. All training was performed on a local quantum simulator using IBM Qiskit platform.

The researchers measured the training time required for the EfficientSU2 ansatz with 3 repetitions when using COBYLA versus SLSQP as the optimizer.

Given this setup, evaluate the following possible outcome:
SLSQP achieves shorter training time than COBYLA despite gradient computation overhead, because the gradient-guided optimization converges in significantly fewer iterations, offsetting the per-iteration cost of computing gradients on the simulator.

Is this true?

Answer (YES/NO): NO